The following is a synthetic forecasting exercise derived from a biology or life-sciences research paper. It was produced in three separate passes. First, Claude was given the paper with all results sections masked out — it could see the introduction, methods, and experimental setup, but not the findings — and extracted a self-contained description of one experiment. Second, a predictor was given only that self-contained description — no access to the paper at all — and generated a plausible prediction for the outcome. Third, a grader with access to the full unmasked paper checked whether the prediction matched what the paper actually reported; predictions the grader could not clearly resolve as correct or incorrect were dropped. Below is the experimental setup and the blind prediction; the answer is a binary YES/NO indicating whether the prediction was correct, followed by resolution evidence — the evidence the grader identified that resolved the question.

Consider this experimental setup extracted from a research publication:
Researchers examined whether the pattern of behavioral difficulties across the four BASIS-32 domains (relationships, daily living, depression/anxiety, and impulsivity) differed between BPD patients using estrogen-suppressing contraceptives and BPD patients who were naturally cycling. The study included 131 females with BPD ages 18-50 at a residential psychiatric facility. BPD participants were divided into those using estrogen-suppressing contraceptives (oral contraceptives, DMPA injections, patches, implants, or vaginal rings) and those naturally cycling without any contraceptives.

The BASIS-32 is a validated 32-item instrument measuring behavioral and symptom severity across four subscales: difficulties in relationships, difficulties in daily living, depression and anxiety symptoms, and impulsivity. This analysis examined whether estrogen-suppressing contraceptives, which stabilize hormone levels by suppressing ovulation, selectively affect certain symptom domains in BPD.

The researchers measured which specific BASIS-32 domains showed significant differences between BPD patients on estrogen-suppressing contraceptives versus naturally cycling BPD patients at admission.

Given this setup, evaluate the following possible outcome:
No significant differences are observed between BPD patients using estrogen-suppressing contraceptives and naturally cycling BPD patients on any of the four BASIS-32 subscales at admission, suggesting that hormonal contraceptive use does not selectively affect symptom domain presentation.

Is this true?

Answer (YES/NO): NO